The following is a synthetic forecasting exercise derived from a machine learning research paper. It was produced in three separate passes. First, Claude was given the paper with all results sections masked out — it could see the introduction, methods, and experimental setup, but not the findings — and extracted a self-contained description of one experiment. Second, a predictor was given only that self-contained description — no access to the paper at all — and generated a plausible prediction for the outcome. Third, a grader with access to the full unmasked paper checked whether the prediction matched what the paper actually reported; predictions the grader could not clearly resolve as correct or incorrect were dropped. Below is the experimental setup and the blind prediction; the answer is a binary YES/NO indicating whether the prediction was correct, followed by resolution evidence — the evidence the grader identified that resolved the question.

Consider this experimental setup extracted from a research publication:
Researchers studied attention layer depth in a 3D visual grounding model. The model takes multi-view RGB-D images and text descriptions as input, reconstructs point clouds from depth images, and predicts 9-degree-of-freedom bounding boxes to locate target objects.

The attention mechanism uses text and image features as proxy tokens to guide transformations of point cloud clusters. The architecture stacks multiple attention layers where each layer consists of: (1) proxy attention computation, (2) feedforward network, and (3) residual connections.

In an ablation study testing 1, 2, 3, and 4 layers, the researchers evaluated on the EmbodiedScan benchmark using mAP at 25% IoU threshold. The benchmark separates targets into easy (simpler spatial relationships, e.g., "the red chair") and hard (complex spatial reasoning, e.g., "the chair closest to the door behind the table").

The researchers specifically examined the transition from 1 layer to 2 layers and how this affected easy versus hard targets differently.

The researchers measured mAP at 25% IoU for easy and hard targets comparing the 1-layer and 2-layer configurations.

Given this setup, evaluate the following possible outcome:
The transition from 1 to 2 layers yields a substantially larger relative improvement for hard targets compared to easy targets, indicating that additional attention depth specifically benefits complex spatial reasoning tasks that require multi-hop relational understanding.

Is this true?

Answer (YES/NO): NO